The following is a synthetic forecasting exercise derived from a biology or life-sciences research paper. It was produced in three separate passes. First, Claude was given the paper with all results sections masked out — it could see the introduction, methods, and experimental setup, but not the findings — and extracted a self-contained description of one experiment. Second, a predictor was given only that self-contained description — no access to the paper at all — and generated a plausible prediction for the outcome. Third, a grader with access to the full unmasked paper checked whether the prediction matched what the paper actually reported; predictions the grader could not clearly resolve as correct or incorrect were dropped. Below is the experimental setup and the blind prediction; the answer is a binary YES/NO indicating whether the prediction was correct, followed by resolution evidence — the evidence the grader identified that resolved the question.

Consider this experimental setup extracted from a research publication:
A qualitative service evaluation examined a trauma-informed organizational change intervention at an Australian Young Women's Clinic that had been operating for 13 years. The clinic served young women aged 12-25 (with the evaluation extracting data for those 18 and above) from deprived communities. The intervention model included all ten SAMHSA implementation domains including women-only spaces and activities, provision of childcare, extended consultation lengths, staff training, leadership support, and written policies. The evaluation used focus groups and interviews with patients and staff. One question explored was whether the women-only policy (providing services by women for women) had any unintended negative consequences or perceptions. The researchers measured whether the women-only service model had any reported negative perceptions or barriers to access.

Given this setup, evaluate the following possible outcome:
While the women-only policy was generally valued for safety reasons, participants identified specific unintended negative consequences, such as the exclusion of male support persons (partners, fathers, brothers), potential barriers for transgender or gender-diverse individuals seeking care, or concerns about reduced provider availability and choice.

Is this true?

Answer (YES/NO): NO